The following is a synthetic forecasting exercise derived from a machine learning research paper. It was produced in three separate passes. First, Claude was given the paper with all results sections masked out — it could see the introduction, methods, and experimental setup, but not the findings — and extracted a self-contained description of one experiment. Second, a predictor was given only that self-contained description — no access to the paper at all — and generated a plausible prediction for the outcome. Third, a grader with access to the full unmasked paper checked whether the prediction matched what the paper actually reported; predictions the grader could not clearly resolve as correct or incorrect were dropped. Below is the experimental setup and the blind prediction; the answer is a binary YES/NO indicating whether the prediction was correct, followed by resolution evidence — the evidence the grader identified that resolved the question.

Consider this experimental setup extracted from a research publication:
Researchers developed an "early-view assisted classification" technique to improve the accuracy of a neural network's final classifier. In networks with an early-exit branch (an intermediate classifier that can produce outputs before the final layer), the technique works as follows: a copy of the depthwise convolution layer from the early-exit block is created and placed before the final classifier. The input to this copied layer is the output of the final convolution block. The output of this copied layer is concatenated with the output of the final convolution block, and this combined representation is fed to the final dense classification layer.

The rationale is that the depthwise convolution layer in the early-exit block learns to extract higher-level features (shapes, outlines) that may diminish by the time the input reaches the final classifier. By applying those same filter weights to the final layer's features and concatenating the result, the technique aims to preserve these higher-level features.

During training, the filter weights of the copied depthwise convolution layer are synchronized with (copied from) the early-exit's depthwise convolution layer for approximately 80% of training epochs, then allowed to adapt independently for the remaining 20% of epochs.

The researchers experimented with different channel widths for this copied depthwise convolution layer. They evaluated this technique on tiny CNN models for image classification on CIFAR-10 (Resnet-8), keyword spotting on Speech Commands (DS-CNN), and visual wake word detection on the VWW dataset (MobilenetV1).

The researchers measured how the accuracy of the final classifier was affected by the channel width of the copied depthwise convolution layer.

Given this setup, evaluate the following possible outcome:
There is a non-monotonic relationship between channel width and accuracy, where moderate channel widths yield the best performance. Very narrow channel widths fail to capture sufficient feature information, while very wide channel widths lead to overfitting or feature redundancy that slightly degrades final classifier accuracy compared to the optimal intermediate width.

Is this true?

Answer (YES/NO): NO